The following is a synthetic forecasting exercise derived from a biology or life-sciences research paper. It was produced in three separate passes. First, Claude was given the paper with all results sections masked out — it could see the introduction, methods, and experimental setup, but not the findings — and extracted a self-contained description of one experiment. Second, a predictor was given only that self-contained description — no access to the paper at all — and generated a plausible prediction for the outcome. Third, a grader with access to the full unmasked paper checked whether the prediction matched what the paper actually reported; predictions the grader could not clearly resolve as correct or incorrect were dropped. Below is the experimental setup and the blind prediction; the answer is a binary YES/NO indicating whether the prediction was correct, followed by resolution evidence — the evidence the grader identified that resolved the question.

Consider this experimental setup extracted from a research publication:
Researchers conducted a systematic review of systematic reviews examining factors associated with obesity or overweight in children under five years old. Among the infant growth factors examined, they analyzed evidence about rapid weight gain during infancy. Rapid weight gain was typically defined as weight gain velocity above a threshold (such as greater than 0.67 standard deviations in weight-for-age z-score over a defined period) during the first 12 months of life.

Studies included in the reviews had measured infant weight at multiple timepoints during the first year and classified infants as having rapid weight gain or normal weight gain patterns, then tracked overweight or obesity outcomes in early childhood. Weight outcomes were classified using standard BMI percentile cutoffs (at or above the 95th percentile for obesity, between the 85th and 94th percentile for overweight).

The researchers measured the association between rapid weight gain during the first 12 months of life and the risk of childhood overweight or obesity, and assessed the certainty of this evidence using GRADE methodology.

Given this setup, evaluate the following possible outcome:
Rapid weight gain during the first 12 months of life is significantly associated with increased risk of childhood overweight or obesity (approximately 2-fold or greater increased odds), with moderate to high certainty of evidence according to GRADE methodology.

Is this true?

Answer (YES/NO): NO